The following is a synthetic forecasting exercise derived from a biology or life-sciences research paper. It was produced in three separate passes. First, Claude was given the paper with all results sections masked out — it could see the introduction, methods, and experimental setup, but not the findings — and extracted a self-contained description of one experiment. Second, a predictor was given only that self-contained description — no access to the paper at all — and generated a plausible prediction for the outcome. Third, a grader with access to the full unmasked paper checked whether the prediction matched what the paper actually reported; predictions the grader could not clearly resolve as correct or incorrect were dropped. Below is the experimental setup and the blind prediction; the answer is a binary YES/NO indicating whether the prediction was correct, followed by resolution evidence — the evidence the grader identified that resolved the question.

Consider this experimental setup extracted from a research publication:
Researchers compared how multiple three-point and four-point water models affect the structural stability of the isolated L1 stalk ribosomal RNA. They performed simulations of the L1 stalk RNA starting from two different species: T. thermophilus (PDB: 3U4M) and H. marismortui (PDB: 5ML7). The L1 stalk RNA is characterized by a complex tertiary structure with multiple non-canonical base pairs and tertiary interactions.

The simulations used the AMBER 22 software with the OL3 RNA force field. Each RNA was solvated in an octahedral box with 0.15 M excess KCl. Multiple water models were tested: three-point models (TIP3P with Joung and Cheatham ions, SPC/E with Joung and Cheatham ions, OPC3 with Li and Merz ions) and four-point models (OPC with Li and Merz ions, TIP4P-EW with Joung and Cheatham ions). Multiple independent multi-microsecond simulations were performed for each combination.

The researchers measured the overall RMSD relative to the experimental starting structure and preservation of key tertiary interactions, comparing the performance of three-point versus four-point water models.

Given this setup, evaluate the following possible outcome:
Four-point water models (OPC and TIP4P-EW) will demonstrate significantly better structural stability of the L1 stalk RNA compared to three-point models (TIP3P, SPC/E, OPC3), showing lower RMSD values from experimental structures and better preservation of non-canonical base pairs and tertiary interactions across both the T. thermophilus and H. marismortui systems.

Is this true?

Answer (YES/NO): NO